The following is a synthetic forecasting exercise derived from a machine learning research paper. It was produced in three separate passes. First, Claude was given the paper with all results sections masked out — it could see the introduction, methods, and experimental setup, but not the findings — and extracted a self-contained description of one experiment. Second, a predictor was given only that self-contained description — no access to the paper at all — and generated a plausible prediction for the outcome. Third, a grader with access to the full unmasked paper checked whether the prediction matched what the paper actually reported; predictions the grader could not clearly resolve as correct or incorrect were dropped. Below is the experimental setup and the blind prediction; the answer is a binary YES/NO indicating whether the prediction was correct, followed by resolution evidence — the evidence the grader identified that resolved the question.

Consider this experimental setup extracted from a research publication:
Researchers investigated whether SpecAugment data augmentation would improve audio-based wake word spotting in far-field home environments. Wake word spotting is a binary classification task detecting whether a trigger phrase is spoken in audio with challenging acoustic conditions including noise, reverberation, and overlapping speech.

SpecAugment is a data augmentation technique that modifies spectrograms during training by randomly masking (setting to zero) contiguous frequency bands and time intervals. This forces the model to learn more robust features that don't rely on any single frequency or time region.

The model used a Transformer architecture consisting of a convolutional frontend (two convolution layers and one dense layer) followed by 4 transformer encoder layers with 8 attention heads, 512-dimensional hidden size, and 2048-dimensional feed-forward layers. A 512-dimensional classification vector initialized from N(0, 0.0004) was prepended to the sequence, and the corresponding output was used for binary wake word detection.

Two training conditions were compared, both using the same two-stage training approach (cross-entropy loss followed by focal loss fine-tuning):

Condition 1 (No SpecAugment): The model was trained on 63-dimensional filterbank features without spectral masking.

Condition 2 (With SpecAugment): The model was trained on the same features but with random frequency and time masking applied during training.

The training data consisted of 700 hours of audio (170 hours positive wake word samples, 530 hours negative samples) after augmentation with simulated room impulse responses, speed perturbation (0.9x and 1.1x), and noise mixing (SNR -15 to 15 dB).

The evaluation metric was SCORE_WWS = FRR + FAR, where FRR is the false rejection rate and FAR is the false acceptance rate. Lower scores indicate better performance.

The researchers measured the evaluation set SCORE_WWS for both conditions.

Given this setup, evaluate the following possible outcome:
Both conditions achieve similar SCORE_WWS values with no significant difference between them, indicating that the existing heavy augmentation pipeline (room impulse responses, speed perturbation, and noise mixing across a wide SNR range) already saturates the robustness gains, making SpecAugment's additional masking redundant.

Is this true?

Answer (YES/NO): NO